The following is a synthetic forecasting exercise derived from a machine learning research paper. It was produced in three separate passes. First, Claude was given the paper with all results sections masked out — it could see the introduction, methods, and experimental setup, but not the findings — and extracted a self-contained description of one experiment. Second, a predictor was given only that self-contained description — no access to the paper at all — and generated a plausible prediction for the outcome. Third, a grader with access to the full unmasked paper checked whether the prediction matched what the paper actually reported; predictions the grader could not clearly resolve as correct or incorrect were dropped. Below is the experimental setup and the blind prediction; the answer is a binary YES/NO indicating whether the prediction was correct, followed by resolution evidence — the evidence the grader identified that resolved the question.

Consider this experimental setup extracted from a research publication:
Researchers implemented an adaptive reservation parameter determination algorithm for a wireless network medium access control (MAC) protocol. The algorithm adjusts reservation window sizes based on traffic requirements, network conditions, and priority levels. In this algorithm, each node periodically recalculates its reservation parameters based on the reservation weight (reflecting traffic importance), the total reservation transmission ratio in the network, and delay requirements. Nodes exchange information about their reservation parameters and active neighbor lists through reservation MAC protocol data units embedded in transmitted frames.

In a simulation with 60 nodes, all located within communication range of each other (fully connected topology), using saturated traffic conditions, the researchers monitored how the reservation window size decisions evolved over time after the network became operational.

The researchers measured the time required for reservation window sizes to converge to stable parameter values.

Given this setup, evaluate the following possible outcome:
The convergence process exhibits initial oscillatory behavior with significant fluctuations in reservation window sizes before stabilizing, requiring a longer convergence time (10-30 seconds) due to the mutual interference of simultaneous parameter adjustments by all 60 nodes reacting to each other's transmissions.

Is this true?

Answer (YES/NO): NO